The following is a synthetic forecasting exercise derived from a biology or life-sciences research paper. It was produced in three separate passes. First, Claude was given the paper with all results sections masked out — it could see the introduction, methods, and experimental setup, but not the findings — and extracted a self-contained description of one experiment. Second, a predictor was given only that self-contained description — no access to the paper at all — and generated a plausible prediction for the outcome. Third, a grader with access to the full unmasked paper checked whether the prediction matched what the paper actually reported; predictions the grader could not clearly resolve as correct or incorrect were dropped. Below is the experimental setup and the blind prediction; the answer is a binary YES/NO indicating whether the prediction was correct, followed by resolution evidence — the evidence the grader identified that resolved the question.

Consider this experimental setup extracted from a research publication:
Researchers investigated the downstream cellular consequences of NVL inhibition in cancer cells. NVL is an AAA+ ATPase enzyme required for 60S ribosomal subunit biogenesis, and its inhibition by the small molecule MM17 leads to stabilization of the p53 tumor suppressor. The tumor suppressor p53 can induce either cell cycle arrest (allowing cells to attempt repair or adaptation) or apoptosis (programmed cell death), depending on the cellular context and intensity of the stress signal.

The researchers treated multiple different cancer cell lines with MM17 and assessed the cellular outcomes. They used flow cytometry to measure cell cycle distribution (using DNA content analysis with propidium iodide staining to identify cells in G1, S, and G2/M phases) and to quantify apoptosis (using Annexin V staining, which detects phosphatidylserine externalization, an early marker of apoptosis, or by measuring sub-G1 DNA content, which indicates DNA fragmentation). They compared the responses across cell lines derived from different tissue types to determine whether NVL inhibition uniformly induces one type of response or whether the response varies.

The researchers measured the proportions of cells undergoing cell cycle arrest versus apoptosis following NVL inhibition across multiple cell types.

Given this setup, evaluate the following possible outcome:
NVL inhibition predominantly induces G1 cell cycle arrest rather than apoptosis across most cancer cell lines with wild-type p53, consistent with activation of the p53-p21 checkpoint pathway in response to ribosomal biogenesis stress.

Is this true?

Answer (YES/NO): NO